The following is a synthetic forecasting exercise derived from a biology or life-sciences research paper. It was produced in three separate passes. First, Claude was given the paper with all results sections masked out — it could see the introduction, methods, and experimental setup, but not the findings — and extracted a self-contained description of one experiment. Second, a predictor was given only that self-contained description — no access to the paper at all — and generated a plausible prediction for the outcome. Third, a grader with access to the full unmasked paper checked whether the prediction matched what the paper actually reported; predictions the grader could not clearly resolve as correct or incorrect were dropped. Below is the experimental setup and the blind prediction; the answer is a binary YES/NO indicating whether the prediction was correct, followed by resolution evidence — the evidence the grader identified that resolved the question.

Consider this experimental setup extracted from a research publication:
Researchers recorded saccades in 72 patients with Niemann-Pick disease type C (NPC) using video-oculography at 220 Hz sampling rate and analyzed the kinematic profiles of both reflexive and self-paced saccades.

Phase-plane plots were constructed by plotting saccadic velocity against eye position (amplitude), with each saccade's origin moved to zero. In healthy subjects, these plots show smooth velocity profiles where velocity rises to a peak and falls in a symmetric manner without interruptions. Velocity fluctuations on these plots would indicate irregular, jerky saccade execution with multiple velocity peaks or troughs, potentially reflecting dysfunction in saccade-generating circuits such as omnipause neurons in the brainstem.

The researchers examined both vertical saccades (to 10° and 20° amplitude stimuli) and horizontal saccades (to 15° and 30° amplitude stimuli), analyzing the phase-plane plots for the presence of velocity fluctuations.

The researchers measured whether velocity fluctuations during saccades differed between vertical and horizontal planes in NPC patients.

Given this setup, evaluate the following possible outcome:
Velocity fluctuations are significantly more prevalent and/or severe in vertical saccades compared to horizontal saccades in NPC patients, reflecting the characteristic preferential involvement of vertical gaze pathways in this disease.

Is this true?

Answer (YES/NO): YES